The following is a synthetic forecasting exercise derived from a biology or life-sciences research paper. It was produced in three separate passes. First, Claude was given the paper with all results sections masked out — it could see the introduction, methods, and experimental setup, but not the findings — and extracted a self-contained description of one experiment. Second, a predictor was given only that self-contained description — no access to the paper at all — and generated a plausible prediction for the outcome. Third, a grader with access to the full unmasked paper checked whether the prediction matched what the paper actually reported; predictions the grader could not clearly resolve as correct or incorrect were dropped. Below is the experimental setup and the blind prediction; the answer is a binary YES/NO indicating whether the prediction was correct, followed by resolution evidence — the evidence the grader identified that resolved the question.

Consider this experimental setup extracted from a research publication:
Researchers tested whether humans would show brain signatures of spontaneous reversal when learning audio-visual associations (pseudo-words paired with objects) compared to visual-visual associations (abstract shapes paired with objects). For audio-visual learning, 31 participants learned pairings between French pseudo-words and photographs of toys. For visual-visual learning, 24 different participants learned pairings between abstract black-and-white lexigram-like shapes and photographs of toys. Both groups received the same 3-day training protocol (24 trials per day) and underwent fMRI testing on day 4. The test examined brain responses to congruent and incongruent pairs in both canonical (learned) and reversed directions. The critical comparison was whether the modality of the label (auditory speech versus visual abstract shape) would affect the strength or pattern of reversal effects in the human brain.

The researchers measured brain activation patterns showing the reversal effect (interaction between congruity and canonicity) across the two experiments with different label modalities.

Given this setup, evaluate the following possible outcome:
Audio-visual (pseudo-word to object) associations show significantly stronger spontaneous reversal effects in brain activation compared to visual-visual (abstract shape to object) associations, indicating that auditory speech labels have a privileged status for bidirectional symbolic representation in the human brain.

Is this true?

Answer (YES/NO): NO